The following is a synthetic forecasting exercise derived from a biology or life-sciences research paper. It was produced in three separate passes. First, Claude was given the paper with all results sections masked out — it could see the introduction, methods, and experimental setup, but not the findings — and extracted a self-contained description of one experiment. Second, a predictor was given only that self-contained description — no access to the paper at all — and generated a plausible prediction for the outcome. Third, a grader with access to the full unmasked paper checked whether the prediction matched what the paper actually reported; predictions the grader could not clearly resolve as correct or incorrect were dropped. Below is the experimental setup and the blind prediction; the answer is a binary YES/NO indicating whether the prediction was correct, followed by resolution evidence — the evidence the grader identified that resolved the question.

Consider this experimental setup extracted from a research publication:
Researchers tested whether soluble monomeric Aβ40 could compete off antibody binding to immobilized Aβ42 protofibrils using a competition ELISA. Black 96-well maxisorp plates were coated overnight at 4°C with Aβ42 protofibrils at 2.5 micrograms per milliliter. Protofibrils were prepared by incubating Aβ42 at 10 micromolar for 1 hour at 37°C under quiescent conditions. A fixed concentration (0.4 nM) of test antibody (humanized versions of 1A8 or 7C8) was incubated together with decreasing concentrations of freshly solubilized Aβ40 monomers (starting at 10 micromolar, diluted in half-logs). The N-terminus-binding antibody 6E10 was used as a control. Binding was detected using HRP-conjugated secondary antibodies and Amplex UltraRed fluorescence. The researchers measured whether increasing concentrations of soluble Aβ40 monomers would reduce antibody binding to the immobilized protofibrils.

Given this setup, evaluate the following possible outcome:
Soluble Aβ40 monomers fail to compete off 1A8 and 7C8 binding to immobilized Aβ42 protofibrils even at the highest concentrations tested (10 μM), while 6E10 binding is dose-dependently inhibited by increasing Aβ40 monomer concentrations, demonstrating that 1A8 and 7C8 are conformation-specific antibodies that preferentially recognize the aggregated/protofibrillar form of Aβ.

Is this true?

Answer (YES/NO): NO